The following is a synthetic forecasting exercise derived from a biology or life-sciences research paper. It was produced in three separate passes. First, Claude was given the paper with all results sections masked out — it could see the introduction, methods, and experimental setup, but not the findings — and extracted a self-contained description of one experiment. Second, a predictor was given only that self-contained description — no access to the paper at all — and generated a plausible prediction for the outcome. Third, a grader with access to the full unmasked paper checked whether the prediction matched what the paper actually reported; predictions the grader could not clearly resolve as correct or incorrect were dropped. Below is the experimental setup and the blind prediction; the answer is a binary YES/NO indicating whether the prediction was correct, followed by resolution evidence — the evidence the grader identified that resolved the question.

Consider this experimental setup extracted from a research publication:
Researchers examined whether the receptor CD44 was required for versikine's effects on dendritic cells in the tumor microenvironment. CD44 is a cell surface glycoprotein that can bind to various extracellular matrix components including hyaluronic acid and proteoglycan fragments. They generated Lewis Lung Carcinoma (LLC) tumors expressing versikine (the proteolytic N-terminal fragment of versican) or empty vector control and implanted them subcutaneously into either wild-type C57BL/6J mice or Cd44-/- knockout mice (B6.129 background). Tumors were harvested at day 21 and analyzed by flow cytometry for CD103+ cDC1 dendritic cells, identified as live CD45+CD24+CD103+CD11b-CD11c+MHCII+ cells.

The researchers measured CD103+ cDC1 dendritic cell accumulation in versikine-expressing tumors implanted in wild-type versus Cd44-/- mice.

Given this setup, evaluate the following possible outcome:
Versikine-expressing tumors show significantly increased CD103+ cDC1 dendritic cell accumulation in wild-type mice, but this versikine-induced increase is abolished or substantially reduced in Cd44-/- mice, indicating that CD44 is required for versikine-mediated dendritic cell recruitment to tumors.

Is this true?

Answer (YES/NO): NO